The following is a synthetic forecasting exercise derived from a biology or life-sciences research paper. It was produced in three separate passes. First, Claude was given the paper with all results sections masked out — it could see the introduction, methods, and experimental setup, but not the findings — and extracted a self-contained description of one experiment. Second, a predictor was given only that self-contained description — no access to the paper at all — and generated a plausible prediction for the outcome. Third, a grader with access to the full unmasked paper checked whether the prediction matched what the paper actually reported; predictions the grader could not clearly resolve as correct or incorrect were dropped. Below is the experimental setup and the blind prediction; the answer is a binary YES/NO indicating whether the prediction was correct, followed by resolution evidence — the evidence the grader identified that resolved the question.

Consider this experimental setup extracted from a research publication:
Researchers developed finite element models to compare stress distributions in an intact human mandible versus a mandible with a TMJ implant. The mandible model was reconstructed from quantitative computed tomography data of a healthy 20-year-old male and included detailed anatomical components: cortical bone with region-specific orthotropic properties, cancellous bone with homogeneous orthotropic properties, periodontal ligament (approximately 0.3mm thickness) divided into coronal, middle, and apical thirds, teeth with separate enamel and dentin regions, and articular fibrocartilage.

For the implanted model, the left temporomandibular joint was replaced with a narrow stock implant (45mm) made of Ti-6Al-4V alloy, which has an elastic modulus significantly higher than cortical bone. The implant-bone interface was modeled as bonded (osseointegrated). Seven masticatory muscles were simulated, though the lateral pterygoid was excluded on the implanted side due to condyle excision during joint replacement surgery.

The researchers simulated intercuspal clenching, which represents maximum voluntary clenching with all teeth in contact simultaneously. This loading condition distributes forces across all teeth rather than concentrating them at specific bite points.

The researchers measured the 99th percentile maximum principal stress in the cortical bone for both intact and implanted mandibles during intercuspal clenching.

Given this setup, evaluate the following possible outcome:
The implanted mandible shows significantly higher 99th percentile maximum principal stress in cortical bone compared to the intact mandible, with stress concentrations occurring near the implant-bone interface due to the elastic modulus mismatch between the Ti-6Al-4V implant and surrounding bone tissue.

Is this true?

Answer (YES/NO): NO